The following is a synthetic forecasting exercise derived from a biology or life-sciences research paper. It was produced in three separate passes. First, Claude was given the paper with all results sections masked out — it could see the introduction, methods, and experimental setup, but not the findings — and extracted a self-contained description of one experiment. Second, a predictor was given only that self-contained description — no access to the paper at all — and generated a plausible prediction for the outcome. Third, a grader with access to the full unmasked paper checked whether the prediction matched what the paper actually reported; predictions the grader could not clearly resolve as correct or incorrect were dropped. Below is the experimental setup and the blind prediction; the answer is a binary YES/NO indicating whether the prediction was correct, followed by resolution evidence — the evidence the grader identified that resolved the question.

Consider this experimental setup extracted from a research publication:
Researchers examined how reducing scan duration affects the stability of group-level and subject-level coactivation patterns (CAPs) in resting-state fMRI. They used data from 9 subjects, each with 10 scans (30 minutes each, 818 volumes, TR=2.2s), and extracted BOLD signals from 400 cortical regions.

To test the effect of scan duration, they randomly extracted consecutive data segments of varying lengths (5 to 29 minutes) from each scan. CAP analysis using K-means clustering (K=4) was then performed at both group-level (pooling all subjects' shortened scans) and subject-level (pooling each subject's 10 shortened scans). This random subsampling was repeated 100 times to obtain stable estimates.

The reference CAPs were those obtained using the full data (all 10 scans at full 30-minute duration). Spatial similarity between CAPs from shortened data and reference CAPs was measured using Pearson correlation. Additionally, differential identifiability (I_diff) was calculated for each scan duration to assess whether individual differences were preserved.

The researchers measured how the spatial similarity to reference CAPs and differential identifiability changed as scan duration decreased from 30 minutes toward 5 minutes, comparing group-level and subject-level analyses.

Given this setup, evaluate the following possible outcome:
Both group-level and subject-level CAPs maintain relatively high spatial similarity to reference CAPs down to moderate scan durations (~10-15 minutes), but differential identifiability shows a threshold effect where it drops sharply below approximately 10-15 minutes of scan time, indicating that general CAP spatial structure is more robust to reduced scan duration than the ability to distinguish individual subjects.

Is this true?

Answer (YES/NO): NO